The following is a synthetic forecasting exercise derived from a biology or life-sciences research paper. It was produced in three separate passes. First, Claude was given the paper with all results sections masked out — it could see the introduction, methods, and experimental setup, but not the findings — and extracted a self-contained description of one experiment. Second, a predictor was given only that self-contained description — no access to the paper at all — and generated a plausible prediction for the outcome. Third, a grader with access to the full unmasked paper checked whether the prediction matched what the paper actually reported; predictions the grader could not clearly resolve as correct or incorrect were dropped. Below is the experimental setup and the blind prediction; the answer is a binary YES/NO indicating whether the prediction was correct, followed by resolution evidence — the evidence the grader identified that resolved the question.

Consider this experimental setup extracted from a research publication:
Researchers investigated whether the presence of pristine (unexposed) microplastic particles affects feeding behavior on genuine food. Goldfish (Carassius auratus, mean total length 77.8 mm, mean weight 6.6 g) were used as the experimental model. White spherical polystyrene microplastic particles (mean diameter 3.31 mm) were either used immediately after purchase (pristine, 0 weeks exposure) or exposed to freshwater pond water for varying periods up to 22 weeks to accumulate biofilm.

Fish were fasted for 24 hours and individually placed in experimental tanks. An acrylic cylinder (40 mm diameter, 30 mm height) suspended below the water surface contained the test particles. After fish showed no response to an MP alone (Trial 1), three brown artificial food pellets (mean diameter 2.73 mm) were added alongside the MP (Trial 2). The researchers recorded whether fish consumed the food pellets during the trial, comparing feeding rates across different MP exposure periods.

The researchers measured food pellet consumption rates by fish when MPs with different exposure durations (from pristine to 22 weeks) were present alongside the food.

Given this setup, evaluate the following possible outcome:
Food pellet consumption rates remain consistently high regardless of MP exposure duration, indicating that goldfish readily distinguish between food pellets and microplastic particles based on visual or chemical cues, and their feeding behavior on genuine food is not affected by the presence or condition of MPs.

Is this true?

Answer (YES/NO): NO